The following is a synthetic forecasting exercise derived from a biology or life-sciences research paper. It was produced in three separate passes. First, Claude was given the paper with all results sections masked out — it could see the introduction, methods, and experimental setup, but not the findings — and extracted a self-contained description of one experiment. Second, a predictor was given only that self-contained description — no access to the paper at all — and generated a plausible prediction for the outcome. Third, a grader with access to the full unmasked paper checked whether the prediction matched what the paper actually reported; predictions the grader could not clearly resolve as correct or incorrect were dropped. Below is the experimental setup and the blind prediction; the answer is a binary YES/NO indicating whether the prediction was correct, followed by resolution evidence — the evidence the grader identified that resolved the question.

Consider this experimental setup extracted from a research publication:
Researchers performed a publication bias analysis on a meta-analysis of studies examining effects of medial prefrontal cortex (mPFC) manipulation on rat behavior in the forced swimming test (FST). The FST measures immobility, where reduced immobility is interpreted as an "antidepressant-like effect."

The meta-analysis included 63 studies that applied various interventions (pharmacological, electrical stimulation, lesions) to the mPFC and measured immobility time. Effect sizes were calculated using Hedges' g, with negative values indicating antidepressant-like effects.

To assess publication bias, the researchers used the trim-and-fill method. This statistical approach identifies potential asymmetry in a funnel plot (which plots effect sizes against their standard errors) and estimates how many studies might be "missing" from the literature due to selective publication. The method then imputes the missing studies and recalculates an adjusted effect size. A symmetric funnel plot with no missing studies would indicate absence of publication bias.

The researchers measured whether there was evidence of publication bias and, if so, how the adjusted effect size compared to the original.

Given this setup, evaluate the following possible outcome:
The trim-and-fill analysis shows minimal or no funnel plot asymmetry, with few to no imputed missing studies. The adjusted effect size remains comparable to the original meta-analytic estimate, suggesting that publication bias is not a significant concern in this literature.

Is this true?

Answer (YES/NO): NO